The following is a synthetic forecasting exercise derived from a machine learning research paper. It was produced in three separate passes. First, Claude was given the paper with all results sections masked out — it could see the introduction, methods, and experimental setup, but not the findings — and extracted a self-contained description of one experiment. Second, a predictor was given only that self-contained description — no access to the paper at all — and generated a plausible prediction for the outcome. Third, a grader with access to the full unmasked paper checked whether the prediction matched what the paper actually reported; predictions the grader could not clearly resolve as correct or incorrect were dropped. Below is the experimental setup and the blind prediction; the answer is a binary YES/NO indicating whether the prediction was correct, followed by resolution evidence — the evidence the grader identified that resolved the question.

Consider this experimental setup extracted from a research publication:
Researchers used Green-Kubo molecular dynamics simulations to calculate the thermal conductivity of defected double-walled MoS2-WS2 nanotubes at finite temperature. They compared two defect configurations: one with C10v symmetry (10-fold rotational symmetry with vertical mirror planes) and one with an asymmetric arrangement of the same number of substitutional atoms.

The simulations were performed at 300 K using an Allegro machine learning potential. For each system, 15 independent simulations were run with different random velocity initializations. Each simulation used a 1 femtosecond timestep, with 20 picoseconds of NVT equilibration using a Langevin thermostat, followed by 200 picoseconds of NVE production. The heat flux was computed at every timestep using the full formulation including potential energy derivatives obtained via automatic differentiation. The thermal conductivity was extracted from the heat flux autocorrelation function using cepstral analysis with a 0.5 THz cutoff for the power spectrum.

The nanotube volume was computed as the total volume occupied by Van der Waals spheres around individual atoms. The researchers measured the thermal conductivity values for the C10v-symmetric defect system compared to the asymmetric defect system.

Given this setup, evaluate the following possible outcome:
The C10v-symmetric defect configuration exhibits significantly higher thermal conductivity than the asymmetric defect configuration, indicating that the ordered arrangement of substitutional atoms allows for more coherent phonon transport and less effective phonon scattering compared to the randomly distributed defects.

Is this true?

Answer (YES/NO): NO